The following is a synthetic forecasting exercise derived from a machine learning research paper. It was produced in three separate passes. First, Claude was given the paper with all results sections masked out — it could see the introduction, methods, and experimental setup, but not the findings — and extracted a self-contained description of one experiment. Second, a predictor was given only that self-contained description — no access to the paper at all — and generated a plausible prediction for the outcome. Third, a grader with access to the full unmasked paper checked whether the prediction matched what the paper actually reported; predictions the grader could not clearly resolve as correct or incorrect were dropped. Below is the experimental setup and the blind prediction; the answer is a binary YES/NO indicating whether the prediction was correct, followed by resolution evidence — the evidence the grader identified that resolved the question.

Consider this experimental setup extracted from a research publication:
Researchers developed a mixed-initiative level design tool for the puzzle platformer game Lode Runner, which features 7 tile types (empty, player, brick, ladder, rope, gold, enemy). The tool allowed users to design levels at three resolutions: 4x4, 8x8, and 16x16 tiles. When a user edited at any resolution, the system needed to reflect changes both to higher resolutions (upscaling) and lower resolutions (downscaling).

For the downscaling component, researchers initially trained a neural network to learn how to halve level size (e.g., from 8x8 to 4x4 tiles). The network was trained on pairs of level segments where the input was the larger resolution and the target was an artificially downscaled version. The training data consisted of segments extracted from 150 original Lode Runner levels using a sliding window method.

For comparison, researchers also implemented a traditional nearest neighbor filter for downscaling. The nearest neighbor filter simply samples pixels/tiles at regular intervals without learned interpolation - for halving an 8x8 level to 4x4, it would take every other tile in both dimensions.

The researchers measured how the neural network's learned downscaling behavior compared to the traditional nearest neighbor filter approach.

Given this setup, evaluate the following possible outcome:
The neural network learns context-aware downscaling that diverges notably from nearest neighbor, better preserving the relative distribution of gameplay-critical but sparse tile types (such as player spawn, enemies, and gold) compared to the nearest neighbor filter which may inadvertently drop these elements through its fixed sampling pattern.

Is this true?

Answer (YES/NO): NO